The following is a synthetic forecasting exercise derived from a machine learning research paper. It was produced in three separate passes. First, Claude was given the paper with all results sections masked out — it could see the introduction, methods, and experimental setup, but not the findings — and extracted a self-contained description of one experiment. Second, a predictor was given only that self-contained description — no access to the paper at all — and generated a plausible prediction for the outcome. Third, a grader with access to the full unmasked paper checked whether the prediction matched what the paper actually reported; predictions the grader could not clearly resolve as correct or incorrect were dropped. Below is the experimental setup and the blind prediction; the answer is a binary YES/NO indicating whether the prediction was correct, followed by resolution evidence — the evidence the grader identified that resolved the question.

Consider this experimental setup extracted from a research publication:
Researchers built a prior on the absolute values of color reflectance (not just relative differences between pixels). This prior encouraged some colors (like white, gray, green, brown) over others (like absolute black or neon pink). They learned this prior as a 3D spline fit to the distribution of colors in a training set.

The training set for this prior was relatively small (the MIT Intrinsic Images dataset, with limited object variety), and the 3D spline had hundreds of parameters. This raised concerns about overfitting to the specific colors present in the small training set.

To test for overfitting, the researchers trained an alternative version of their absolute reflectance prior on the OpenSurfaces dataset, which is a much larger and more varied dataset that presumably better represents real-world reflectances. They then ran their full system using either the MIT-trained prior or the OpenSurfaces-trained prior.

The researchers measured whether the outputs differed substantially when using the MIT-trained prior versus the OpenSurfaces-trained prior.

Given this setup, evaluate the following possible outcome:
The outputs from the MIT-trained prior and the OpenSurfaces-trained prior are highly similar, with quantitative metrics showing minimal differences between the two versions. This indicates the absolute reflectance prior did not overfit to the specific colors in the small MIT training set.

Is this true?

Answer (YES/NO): YES